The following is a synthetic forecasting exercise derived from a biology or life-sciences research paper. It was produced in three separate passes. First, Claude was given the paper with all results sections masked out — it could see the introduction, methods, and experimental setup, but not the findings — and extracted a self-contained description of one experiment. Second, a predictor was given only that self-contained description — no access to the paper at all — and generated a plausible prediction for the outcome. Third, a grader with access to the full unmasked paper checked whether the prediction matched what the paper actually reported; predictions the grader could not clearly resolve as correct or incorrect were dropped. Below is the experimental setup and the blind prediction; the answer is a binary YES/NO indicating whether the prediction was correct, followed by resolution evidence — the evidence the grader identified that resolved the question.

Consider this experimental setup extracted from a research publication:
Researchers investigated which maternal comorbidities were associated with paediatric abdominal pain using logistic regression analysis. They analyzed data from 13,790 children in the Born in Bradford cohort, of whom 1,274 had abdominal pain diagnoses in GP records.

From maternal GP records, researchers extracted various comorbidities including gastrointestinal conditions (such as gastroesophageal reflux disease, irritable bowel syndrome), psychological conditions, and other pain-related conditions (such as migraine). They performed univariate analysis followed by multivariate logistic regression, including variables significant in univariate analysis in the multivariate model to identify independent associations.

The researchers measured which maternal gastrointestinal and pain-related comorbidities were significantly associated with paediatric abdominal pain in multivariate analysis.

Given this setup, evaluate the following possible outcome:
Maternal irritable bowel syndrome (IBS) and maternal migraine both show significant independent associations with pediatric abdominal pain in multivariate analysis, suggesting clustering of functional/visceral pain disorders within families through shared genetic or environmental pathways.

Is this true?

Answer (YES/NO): NO